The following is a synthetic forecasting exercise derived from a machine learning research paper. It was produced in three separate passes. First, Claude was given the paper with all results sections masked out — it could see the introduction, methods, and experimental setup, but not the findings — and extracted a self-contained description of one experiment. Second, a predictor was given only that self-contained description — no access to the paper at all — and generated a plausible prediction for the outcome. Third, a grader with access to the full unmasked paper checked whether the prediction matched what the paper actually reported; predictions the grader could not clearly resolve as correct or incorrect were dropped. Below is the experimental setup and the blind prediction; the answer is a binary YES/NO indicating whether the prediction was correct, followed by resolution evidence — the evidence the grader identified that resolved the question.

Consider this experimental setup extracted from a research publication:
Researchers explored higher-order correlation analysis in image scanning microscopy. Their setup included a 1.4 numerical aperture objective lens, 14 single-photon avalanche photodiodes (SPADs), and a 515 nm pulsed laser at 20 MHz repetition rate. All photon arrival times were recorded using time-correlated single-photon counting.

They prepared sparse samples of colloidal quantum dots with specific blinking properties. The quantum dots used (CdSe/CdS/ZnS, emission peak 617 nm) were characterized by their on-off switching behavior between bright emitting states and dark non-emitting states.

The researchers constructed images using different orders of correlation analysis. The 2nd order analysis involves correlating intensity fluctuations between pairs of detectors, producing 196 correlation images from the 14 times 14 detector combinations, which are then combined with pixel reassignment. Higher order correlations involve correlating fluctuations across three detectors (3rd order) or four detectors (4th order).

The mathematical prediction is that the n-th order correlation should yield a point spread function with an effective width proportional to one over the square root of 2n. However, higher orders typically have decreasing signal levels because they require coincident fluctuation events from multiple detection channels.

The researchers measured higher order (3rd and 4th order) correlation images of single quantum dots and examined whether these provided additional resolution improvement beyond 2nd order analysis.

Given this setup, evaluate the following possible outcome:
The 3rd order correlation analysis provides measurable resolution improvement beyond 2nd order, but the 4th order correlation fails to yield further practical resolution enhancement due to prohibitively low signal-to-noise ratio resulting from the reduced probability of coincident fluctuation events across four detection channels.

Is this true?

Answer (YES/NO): NO